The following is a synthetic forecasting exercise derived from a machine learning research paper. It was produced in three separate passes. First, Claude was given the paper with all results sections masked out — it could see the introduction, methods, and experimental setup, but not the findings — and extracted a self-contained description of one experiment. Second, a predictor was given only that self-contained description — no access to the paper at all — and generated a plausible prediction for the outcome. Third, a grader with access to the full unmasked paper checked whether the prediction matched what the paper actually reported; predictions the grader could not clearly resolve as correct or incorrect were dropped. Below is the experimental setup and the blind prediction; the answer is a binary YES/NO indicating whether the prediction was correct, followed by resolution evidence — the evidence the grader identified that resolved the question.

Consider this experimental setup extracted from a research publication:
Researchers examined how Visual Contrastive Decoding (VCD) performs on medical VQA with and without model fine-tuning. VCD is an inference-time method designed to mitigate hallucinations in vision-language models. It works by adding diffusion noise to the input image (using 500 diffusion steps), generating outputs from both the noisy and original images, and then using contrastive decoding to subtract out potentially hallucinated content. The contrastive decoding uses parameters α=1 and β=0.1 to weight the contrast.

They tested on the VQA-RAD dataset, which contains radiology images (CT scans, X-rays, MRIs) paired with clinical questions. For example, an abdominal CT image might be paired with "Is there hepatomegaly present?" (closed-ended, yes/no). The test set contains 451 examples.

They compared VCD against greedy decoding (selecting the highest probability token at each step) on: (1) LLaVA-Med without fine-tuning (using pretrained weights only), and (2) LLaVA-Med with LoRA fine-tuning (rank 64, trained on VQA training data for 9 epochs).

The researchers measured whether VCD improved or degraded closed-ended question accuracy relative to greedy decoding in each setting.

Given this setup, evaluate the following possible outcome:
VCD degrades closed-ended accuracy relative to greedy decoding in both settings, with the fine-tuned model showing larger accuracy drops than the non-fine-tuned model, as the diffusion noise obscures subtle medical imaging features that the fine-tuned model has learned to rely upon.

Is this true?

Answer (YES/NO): NO